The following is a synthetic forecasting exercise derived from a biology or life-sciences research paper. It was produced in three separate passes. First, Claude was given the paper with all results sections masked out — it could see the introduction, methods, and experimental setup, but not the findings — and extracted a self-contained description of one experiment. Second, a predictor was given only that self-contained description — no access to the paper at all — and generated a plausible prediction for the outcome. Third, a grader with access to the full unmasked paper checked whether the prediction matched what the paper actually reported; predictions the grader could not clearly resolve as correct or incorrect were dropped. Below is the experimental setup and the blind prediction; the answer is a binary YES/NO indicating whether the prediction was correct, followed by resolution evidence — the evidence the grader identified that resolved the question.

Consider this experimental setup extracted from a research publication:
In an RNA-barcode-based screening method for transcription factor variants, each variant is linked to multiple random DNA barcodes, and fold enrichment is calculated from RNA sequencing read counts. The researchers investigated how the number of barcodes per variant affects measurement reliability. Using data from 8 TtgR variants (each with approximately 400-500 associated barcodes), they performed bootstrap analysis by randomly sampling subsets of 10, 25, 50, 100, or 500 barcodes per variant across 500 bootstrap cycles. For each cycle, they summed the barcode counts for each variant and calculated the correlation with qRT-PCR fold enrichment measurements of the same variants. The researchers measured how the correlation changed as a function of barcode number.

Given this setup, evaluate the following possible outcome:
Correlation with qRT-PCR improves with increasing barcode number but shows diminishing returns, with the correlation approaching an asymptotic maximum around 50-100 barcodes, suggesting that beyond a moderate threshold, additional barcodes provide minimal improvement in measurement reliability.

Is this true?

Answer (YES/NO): NO